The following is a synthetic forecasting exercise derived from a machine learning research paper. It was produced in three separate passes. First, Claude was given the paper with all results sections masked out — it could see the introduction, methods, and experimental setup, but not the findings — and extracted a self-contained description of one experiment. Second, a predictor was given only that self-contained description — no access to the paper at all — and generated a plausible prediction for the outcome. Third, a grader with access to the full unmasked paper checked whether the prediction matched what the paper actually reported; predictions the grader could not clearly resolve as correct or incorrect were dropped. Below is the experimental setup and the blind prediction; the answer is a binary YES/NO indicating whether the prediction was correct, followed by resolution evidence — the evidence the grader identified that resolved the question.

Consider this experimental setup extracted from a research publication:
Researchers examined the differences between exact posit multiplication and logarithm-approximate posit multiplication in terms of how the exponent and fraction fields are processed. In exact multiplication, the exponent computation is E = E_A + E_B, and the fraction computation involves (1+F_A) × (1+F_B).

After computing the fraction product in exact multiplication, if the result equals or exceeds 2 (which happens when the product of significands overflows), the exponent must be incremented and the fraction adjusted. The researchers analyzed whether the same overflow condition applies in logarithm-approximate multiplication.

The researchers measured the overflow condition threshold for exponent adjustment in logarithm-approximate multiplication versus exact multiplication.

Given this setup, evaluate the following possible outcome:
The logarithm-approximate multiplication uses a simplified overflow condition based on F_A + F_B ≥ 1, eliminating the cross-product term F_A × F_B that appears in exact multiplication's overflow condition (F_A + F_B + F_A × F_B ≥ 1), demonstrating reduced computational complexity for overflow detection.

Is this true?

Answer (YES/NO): YES